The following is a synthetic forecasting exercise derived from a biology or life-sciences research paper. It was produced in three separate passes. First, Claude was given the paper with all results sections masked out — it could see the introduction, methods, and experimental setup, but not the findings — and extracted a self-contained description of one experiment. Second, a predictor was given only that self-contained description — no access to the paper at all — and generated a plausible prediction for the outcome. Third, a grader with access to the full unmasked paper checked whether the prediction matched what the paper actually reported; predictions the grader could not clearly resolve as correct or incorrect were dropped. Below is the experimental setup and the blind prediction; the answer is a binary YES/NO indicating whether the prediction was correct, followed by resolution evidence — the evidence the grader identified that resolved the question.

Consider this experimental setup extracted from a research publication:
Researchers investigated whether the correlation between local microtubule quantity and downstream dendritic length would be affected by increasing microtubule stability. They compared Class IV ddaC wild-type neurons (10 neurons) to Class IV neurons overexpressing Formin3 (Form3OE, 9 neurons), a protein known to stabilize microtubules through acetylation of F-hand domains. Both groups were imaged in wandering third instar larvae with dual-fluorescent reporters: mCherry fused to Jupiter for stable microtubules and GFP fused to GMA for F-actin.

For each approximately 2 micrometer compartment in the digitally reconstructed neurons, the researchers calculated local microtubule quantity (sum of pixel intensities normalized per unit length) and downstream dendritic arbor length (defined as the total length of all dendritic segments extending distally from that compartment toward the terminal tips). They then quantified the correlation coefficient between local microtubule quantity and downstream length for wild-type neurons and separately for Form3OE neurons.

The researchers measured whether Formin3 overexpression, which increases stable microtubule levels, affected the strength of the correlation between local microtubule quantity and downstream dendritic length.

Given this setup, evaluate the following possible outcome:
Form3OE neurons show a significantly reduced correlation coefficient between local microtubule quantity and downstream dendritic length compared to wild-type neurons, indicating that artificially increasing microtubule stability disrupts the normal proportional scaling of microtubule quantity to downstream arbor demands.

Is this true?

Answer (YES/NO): NO